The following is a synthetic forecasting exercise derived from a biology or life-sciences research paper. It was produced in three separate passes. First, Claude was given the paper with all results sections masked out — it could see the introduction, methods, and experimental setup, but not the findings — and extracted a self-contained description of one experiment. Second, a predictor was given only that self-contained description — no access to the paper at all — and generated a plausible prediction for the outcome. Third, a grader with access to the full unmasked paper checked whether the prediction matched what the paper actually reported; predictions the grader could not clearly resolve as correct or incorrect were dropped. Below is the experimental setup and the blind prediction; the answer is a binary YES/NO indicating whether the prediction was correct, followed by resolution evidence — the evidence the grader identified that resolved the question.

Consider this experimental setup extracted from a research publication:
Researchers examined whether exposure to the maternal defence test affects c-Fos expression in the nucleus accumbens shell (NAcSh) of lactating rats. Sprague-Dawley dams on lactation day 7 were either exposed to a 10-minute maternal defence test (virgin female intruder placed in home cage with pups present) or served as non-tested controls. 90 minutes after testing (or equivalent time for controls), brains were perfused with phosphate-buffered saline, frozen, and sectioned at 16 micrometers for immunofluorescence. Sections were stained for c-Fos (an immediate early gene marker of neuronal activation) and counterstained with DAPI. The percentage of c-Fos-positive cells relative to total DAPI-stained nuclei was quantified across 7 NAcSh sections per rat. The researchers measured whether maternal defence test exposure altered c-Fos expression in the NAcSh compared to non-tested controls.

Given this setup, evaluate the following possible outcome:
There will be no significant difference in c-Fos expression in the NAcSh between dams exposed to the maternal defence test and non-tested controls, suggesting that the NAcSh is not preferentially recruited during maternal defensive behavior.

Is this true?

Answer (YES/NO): NO